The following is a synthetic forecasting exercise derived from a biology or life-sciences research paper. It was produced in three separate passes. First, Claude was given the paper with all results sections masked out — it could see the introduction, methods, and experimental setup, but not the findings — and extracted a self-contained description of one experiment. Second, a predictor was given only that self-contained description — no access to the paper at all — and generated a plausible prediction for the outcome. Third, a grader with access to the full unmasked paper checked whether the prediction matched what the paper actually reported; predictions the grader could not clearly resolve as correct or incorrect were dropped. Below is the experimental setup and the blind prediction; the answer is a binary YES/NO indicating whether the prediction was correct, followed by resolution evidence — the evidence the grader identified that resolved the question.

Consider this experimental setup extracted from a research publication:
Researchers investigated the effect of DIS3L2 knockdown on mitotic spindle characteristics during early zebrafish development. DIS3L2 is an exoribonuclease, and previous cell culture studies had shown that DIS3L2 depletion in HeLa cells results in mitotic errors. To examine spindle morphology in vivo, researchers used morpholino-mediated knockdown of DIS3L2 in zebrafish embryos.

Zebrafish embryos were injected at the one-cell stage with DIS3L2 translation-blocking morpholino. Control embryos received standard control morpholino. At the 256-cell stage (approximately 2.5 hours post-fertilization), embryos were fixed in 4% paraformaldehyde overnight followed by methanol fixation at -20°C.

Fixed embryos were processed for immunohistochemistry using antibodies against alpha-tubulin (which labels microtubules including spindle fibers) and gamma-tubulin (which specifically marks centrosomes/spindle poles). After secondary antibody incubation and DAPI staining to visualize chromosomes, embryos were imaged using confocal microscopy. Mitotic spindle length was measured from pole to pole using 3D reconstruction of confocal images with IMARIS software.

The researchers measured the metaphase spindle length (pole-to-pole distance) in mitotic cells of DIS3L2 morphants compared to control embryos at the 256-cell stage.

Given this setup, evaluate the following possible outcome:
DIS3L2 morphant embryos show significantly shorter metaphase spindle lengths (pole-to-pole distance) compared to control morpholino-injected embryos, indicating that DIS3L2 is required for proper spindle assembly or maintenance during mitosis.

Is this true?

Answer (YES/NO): NO